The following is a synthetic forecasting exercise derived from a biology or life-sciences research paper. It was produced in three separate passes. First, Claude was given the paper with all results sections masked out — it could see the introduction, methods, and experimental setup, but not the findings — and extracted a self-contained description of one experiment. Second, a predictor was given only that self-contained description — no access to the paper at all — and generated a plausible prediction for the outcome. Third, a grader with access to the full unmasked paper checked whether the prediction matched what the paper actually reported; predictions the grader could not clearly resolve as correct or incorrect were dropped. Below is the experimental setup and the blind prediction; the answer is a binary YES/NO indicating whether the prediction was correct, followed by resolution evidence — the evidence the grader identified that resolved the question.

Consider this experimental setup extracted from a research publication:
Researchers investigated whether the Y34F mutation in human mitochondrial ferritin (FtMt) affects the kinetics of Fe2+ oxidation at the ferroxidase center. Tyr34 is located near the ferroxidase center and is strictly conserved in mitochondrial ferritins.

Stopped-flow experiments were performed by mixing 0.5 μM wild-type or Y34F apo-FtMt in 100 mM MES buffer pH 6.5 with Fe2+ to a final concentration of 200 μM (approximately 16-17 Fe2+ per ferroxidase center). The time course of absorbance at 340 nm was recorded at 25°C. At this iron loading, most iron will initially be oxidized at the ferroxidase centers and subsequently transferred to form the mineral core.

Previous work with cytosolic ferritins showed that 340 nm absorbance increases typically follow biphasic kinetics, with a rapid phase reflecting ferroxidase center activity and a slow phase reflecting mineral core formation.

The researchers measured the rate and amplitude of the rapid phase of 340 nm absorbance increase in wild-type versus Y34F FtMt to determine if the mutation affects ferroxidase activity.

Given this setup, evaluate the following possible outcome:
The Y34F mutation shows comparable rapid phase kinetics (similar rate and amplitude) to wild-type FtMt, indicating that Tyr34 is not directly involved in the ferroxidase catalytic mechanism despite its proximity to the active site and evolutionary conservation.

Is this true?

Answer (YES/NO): NO